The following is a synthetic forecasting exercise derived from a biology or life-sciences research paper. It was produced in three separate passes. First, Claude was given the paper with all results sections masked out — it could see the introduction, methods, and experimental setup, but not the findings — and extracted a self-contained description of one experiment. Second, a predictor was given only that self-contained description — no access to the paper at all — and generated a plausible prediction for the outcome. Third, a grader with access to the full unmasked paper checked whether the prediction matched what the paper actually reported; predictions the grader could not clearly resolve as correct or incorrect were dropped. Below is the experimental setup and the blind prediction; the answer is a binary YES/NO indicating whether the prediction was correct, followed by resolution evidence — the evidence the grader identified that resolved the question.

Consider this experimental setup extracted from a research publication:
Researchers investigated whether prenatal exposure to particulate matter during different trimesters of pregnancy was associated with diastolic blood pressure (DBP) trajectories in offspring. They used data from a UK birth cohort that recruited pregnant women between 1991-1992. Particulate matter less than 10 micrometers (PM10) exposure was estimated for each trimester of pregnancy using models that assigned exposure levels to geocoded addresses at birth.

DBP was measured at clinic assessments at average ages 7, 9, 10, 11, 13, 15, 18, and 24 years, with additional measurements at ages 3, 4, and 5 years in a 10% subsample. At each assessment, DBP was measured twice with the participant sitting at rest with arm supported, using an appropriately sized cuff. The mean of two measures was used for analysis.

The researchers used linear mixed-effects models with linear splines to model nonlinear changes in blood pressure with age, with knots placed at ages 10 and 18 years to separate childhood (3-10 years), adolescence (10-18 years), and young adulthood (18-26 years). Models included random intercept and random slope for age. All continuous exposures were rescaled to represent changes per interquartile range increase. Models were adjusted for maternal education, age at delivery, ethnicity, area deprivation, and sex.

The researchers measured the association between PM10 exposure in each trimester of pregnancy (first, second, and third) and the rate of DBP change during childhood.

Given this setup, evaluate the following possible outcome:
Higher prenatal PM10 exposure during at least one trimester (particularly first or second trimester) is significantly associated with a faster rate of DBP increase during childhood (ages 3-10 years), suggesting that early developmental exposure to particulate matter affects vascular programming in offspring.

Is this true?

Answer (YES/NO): NO